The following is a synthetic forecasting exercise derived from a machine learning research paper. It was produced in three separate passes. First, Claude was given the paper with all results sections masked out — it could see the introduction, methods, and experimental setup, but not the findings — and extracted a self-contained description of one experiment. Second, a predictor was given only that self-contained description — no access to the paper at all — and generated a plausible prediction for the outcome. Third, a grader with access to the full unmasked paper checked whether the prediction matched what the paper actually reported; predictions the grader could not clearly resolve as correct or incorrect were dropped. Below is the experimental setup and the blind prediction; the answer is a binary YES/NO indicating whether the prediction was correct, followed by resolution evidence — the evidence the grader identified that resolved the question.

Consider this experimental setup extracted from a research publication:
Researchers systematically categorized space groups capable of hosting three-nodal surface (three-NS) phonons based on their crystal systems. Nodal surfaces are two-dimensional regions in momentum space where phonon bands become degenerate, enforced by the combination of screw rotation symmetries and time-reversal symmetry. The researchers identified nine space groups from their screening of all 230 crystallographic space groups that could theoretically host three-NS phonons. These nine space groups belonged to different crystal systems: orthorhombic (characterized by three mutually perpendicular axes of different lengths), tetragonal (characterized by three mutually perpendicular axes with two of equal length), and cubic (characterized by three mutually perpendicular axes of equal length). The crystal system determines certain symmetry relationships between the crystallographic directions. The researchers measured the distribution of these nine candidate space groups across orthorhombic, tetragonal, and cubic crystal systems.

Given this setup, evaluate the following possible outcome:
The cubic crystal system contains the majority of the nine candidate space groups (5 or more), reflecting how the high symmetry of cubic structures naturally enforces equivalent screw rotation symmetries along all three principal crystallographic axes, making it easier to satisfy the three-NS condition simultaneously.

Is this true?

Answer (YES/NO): NO